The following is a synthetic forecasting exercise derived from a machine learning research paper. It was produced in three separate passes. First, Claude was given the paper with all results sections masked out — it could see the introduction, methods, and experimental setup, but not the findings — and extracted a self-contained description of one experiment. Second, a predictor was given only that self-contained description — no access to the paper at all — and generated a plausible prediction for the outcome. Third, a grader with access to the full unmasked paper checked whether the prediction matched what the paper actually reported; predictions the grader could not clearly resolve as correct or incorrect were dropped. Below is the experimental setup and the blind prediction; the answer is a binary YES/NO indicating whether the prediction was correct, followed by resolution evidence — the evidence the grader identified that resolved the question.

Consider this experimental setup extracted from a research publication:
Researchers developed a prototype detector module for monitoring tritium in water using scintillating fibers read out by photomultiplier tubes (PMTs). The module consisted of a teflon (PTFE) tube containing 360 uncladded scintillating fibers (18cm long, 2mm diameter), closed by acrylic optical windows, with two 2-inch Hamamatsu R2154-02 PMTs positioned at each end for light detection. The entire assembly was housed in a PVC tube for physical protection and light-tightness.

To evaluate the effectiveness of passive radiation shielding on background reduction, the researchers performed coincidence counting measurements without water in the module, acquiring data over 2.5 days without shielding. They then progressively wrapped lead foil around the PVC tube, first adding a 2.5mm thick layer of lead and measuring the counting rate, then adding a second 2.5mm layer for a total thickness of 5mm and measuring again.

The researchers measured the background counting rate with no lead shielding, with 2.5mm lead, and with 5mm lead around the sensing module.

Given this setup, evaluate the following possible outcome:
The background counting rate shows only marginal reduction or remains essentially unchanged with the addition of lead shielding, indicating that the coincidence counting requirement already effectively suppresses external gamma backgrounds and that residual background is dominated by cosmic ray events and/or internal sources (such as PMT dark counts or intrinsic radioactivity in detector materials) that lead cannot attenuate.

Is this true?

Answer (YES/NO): NO